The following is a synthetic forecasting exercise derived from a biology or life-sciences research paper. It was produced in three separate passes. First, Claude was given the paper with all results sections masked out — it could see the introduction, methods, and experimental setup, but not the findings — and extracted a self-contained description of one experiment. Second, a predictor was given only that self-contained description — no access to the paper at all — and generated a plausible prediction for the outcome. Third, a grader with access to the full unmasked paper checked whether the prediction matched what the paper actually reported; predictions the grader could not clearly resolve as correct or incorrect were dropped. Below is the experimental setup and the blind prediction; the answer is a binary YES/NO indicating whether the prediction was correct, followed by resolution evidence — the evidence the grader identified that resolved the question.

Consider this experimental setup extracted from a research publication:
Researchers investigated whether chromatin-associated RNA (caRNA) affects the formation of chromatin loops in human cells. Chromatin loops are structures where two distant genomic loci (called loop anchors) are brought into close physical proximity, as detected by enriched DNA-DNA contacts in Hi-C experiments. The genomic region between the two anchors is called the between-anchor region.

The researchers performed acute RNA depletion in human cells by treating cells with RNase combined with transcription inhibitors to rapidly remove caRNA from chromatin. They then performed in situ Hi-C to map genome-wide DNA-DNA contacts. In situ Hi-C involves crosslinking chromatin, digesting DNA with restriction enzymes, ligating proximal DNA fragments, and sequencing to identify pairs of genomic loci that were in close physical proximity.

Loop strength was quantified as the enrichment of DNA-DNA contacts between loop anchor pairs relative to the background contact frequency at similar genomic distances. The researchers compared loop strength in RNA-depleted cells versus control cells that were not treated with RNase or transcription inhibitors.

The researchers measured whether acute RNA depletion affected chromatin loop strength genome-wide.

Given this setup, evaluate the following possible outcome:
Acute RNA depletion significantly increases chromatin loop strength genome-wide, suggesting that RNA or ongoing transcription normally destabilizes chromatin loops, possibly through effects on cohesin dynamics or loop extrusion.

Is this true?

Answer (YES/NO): YES